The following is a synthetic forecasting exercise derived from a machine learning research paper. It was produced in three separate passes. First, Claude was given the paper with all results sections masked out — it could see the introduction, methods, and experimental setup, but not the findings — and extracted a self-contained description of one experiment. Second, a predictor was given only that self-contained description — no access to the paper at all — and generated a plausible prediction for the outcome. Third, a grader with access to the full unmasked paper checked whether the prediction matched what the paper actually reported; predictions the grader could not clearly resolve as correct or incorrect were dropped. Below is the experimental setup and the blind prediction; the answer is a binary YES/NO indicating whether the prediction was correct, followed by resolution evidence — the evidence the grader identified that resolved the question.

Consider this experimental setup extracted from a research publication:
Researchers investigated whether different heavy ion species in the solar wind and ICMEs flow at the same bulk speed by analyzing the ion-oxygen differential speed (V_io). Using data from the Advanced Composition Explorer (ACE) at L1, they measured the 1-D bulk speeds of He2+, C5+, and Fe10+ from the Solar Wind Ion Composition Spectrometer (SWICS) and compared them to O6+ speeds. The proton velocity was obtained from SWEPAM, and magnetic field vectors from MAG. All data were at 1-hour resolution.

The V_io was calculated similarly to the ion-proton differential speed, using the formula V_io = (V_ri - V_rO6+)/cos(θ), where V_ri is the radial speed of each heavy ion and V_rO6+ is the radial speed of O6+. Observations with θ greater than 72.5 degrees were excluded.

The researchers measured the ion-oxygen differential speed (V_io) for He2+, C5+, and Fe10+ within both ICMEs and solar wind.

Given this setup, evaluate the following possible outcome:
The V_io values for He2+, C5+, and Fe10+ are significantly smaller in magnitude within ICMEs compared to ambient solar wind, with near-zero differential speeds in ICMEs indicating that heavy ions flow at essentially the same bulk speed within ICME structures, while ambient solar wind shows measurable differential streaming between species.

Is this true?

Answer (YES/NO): NO